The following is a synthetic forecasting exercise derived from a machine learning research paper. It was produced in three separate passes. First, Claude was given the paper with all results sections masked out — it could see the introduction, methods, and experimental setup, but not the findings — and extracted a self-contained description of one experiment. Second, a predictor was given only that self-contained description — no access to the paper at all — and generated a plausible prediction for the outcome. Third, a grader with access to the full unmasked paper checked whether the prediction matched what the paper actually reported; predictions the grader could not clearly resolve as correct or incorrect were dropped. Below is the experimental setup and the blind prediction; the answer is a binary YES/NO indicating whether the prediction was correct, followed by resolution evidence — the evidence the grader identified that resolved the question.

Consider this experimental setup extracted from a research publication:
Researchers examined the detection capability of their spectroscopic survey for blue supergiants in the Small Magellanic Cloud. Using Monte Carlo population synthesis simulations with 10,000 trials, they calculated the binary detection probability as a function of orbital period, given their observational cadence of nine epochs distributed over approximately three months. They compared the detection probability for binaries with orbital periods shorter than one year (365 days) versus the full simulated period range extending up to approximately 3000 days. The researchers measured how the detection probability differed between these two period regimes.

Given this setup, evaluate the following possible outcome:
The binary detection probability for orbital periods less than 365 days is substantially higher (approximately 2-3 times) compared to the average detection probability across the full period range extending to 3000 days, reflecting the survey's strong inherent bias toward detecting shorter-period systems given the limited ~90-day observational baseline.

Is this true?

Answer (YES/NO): NO